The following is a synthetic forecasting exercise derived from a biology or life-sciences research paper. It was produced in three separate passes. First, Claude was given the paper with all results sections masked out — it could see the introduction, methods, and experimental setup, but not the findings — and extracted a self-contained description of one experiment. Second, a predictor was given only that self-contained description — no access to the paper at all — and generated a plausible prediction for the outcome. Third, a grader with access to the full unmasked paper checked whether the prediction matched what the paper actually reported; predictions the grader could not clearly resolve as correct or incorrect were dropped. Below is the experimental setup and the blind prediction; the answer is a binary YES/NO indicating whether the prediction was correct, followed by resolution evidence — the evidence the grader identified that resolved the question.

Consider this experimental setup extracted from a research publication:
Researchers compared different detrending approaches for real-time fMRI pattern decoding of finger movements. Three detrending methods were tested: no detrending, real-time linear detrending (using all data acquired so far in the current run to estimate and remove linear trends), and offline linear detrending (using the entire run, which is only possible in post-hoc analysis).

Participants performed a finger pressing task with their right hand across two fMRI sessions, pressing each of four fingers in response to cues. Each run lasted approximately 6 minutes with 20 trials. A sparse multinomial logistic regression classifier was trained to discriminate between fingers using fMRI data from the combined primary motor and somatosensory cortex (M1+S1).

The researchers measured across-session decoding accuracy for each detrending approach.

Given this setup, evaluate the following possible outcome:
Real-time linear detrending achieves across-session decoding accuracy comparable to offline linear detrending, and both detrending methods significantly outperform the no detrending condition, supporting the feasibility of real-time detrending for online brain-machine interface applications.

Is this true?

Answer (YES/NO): YES